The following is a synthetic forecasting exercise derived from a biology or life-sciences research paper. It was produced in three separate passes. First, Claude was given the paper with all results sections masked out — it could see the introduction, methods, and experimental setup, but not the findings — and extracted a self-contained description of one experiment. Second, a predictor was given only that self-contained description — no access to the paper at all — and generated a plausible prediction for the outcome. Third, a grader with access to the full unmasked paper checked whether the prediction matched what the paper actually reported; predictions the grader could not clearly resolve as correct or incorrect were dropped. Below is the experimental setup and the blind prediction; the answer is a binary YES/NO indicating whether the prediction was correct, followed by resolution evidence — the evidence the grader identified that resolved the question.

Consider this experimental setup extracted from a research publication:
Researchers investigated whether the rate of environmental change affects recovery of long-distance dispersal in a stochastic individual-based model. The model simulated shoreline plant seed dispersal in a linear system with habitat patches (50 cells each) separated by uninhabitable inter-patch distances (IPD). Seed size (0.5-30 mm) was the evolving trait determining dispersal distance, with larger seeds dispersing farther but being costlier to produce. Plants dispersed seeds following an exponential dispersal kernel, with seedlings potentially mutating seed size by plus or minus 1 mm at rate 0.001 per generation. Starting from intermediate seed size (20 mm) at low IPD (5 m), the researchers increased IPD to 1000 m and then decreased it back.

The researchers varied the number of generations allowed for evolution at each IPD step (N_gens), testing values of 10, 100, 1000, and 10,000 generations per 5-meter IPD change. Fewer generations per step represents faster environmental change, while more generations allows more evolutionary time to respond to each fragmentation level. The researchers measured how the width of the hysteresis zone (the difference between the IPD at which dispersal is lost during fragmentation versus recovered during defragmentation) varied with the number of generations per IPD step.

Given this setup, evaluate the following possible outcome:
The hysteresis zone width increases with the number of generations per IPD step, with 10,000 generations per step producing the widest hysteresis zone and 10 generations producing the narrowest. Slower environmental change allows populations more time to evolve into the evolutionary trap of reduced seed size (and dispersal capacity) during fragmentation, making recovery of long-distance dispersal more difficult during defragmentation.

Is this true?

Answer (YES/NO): NO